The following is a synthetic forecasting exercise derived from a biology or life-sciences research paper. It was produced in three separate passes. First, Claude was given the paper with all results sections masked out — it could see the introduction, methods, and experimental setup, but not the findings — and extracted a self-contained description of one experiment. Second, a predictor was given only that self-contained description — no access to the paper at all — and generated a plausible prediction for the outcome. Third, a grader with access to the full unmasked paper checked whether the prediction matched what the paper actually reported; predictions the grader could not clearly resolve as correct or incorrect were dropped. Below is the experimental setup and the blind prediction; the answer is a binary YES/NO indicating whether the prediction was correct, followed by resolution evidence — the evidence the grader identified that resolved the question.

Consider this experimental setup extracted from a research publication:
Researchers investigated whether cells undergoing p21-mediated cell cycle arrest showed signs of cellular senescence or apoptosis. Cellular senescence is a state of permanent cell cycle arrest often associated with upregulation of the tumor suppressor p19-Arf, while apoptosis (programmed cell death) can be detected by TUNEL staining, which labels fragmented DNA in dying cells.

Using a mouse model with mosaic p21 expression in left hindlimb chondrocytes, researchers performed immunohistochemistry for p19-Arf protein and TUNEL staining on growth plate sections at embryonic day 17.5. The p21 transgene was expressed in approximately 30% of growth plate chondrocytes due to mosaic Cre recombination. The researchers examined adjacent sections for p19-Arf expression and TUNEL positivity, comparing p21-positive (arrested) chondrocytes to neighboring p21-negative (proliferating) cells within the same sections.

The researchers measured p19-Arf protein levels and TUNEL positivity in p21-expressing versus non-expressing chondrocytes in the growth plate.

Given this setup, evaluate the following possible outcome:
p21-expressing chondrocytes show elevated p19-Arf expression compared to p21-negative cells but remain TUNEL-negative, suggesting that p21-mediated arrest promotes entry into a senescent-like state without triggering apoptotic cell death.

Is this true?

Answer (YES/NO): NO